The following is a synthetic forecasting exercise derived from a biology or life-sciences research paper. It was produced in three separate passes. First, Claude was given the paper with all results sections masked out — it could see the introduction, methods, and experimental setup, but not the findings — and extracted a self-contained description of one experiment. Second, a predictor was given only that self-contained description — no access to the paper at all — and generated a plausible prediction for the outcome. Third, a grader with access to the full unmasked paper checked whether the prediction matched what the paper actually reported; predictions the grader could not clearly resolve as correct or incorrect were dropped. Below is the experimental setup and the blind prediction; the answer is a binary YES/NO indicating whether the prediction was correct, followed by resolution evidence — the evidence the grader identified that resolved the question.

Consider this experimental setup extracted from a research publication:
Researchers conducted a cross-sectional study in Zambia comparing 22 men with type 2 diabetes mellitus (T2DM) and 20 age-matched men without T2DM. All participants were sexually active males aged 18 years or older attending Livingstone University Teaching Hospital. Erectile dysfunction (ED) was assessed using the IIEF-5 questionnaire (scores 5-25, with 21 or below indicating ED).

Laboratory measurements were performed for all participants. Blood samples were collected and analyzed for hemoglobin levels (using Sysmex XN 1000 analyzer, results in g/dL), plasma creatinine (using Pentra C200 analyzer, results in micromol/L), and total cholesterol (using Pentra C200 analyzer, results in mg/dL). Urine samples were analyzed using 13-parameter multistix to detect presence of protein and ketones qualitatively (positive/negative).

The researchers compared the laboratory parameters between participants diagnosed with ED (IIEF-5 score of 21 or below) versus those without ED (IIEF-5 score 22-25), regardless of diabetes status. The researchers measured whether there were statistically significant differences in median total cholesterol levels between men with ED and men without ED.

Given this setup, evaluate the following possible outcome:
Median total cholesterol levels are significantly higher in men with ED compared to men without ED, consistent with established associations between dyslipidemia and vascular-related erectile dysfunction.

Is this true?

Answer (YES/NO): NO